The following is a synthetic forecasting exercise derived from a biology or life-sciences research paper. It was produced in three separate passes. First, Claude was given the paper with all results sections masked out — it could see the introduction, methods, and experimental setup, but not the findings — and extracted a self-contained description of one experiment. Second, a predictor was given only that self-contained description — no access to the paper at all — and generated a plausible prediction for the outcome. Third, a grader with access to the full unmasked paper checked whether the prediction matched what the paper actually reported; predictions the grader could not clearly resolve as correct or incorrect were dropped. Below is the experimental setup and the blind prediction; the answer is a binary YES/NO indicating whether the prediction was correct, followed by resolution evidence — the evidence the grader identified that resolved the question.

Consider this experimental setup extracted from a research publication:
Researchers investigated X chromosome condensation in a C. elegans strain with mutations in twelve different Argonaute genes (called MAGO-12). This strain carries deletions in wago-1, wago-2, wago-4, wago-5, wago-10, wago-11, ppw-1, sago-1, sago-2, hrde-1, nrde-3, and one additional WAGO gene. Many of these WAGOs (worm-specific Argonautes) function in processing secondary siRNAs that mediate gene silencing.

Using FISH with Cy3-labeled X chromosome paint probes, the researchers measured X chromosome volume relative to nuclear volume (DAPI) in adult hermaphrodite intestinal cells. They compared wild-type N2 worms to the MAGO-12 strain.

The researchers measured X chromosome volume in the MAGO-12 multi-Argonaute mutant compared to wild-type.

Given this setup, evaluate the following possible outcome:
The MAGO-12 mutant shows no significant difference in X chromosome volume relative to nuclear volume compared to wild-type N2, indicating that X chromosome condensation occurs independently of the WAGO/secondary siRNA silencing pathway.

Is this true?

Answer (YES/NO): NO